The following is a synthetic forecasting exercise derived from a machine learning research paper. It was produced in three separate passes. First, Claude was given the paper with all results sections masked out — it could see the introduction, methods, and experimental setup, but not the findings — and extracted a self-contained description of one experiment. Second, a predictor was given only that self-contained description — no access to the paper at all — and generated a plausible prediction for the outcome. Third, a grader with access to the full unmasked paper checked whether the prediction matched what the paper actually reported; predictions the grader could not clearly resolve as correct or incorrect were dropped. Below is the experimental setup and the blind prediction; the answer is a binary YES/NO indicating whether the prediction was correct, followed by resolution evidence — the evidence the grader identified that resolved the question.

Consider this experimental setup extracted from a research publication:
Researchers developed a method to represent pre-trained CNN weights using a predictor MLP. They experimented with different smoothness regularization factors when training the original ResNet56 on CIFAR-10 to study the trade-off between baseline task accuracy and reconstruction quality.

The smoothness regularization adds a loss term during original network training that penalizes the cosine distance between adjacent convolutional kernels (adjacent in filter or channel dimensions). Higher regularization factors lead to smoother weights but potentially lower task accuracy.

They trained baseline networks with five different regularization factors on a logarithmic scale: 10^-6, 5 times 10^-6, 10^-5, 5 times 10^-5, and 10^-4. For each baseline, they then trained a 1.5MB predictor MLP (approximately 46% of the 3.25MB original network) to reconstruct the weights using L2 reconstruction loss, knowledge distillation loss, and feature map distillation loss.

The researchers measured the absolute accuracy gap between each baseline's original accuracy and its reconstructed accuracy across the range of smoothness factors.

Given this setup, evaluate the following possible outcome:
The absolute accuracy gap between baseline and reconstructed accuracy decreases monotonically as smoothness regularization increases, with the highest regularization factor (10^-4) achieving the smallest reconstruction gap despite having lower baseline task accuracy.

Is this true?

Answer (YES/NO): NO